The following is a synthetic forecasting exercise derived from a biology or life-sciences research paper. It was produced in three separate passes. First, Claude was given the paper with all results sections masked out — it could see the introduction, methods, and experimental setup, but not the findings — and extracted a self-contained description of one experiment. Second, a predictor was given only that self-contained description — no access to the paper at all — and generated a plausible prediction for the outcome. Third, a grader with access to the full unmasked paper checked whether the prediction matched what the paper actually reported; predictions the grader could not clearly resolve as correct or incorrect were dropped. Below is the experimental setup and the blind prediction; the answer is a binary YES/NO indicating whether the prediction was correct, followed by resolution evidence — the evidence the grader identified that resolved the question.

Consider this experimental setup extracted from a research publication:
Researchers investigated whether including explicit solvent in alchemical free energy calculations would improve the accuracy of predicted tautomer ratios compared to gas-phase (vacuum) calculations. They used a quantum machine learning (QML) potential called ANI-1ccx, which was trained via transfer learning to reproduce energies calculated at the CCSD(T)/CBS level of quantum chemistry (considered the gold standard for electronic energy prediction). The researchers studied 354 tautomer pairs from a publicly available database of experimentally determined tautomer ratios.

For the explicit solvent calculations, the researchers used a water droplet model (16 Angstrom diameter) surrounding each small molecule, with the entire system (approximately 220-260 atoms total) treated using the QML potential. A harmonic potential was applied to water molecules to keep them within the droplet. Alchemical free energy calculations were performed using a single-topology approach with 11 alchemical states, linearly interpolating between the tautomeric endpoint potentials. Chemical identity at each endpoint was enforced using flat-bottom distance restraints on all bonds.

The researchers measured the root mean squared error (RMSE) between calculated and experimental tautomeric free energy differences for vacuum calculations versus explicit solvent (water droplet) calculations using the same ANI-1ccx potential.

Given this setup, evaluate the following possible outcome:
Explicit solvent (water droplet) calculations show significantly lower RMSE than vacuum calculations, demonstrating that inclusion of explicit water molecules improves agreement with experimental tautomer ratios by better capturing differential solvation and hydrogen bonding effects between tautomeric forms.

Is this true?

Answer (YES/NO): YES